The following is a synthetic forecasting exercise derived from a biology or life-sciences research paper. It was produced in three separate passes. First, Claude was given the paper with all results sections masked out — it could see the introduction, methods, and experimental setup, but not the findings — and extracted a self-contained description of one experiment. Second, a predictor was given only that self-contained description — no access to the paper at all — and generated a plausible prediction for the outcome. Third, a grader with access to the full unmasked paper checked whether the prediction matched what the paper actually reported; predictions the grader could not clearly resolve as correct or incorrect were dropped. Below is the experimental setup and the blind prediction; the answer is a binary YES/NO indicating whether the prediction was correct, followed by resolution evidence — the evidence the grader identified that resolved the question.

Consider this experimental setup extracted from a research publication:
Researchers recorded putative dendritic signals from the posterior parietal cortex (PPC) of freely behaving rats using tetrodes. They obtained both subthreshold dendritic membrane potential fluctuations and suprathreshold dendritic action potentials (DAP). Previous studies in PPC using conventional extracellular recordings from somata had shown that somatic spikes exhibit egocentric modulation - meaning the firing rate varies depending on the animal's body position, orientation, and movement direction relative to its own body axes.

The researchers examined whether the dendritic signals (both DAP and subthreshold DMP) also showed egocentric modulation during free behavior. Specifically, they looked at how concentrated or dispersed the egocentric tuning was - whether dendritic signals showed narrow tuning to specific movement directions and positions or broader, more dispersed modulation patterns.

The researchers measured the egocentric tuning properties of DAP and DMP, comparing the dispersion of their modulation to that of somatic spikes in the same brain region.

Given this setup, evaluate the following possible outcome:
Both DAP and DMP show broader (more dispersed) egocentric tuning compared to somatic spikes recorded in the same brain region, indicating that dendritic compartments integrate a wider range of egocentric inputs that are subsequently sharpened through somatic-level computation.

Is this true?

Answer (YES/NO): NO